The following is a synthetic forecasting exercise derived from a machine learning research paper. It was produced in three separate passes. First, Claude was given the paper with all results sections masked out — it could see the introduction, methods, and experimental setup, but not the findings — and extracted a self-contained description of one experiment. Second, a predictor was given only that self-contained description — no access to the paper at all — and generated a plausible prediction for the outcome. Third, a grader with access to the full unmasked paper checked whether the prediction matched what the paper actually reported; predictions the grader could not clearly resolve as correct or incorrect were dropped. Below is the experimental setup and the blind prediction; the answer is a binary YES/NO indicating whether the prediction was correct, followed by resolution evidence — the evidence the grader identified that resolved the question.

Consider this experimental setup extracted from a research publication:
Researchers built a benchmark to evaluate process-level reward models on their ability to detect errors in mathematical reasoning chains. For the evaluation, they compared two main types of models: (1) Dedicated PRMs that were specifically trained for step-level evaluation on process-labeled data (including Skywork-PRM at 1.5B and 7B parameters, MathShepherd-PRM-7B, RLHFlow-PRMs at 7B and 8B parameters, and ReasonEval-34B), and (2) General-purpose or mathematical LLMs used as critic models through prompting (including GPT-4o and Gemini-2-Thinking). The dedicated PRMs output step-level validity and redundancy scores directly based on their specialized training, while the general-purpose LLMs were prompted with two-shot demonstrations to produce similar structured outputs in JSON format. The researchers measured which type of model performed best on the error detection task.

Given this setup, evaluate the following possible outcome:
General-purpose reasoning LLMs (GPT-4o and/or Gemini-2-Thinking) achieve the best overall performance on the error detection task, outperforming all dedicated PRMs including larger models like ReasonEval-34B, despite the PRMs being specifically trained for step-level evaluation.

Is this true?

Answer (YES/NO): YES